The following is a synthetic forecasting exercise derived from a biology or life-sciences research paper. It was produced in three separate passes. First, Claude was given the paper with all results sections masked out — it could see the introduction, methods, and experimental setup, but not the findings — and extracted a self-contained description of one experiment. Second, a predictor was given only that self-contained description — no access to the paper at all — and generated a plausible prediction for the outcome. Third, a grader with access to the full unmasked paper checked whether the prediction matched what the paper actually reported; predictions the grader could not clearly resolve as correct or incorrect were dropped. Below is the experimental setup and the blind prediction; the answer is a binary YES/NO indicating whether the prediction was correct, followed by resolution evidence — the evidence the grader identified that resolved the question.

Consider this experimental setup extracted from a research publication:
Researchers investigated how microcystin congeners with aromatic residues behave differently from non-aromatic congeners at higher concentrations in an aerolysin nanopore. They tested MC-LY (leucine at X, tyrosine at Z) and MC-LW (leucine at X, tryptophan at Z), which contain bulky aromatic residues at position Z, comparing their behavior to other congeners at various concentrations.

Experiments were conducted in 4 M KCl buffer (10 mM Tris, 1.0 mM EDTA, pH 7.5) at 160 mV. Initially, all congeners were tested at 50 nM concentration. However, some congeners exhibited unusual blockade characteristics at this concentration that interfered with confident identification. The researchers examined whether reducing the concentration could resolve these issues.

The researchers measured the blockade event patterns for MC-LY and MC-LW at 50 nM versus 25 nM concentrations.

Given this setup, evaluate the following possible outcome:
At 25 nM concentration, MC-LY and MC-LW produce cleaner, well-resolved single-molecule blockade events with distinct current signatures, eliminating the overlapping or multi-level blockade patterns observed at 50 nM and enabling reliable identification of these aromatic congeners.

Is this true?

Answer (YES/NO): YES